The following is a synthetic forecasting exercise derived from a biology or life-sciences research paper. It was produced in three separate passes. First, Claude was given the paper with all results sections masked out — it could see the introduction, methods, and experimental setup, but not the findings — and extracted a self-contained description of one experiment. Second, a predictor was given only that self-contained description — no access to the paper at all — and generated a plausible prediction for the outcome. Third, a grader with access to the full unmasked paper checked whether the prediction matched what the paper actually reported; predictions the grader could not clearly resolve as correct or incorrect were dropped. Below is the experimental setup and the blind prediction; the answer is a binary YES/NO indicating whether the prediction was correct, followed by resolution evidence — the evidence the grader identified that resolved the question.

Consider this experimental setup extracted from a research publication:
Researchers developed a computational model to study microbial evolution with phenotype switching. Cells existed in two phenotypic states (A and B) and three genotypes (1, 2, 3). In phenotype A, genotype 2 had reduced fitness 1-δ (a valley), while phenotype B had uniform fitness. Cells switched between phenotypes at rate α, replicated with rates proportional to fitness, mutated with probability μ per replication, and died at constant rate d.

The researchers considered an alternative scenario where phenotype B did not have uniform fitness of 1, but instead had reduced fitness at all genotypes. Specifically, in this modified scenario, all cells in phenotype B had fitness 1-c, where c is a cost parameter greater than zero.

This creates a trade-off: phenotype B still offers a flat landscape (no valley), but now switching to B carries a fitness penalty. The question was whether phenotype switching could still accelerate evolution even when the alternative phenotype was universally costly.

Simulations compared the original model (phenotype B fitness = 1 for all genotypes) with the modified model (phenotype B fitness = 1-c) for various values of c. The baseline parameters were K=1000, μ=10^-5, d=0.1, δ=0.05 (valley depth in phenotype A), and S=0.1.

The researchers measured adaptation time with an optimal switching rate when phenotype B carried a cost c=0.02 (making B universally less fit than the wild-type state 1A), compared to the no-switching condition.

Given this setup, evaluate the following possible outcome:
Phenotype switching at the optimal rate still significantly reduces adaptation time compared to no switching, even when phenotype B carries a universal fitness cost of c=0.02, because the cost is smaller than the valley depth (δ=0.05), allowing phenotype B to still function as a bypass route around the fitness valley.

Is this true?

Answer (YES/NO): YES